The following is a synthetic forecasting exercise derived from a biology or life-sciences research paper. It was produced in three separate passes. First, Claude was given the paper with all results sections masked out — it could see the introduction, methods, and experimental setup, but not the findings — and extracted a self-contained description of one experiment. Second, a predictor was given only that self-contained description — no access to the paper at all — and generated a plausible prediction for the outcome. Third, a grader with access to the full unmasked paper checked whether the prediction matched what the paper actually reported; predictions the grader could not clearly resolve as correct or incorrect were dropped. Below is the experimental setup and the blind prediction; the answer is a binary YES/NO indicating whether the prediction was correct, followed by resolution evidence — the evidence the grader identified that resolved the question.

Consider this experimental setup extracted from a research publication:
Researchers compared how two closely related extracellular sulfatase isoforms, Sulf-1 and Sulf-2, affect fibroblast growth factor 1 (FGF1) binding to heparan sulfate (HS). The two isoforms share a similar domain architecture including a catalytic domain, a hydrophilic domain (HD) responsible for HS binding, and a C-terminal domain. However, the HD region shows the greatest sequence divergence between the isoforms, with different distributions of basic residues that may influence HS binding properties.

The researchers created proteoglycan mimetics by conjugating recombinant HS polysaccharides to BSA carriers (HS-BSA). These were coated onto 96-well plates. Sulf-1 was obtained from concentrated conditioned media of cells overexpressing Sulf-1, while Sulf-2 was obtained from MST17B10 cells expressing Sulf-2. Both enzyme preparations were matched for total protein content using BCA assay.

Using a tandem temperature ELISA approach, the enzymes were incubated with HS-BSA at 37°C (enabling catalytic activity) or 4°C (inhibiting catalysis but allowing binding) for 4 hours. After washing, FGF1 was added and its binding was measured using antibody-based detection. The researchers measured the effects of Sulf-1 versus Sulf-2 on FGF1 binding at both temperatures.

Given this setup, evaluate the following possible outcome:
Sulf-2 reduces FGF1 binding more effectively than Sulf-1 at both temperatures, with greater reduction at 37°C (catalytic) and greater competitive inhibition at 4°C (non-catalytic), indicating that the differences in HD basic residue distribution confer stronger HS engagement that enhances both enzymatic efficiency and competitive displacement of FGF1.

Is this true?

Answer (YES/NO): NO